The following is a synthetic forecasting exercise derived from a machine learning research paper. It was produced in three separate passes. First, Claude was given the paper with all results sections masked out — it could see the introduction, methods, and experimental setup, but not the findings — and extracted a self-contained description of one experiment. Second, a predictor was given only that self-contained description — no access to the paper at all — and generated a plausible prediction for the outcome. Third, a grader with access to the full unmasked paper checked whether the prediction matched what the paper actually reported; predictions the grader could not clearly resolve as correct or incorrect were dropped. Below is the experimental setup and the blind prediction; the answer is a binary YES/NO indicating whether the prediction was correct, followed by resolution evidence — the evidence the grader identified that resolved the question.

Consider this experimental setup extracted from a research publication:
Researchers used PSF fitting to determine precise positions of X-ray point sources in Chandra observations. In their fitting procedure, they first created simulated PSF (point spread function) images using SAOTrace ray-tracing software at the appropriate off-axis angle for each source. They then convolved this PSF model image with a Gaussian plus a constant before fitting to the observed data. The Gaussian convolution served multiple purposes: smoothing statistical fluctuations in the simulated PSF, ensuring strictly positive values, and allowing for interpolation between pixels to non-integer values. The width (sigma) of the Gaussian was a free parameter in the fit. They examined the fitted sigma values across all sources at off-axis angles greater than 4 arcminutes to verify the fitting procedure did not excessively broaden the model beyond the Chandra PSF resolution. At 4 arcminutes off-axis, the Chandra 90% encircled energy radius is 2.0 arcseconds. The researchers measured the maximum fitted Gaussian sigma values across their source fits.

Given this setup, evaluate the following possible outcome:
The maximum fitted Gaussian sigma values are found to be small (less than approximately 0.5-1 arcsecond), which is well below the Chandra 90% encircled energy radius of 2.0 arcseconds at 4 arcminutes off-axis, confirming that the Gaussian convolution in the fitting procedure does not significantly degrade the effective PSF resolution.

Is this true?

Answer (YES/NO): YES